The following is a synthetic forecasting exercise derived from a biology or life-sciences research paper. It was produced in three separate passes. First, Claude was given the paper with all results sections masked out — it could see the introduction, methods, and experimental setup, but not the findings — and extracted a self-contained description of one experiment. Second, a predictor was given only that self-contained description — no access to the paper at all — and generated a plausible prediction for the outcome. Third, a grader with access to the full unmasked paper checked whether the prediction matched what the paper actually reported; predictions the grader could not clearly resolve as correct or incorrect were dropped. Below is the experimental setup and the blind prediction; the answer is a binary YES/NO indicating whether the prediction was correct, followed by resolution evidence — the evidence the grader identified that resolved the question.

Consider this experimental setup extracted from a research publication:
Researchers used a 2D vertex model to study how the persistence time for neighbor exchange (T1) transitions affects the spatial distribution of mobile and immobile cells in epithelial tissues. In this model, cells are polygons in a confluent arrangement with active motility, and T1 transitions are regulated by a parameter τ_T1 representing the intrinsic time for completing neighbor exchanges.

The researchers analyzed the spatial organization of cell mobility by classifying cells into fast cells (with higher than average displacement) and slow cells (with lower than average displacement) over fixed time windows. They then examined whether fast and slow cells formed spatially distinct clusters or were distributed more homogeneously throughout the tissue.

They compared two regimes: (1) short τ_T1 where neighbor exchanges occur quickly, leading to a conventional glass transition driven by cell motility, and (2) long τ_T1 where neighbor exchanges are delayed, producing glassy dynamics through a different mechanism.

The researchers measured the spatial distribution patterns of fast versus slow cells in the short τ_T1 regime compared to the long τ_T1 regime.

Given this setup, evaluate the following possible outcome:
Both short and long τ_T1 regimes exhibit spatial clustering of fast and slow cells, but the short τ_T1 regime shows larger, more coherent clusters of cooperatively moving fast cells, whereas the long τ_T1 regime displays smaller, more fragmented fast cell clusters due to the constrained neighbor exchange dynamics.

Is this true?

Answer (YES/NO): NO